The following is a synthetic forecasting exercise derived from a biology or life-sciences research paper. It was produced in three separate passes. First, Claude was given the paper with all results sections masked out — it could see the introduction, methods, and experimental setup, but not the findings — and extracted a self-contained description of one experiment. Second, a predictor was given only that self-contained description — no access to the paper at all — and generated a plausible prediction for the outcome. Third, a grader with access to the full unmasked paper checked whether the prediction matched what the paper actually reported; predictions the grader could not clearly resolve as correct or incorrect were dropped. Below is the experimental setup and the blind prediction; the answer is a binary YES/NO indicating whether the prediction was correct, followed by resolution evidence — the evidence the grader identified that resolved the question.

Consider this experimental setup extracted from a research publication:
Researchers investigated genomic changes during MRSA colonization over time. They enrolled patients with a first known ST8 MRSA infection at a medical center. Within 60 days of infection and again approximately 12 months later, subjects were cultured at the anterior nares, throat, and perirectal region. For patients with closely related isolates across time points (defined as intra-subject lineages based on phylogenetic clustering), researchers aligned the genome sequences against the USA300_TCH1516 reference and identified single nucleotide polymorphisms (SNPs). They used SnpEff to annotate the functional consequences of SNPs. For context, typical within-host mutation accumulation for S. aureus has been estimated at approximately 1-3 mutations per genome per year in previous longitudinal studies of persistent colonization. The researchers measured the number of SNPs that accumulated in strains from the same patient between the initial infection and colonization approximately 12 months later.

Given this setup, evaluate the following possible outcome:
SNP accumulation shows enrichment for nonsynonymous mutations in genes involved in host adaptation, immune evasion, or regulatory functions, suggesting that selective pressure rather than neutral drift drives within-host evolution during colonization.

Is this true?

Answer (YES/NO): NO